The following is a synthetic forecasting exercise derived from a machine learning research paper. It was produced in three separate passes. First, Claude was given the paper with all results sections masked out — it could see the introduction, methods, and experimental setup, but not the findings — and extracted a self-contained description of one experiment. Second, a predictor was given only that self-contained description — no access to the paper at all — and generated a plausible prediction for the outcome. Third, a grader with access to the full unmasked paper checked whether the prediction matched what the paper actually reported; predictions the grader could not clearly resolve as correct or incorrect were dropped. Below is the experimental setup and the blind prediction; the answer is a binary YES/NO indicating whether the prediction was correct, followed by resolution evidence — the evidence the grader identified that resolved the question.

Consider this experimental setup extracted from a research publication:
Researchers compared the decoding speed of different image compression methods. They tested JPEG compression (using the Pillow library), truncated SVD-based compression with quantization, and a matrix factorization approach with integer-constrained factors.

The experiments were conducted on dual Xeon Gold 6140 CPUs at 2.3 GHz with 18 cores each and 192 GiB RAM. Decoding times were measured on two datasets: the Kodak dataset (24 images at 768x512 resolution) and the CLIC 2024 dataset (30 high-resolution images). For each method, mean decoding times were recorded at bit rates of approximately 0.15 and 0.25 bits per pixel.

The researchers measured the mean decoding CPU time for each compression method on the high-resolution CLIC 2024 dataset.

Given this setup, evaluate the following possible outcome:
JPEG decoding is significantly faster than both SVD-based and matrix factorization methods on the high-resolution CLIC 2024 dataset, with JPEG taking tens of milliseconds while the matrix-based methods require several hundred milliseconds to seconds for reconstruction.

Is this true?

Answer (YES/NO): NO